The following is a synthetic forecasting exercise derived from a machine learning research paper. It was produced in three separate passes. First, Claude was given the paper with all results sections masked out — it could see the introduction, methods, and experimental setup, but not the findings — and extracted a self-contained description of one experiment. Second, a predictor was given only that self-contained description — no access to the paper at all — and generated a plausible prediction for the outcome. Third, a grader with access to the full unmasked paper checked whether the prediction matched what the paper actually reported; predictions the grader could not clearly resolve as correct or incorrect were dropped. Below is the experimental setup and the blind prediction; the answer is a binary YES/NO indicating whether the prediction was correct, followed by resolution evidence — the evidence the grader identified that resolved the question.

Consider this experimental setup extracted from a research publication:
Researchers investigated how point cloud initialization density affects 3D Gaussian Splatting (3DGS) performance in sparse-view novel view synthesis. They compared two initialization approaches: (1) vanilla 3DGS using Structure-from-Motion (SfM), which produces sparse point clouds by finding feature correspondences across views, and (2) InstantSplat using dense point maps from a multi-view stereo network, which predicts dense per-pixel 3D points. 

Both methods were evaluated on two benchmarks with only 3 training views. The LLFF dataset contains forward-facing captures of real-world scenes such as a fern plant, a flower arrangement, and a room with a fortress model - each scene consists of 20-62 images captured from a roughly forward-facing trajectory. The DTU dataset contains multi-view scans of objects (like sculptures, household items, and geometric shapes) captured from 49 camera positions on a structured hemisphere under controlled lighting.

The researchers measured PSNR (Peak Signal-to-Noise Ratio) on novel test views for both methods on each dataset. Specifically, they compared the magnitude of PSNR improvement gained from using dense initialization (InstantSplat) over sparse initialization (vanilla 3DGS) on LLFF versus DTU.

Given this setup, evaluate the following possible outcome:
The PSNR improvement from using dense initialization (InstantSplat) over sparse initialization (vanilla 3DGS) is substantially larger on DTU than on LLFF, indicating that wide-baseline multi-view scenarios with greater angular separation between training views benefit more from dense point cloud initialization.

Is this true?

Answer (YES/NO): YES